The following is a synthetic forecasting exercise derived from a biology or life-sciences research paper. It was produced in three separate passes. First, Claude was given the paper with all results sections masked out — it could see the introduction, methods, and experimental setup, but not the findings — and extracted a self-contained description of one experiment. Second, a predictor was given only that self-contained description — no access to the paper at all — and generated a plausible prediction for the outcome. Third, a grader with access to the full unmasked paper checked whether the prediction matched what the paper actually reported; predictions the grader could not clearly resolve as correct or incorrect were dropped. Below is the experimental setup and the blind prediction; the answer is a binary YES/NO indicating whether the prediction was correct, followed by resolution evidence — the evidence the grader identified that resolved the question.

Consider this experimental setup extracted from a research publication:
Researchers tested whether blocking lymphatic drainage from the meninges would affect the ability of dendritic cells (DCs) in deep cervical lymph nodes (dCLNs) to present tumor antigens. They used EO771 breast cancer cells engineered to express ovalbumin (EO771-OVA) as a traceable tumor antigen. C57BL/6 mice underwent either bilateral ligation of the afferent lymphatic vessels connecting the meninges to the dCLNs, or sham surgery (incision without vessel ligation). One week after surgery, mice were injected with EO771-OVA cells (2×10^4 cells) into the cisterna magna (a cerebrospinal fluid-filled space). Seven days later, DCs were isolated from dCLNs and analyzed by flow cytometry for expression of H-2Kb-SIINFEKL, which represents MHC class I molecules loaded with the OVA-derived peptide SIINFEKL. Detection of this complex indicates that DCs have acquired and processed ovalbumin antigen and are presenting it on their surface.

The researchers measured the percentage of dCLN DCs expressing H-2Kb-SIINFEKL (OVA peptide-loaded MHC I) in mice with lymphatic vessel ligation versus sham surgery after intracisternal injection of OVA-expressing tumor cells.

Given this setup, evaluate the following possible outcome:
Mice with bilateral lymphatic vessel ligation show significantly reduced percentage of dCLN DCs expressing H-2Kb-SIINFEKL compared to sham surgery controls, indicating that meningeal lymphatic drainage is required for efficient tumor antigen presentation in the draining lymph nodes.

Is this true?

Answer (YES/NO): YES